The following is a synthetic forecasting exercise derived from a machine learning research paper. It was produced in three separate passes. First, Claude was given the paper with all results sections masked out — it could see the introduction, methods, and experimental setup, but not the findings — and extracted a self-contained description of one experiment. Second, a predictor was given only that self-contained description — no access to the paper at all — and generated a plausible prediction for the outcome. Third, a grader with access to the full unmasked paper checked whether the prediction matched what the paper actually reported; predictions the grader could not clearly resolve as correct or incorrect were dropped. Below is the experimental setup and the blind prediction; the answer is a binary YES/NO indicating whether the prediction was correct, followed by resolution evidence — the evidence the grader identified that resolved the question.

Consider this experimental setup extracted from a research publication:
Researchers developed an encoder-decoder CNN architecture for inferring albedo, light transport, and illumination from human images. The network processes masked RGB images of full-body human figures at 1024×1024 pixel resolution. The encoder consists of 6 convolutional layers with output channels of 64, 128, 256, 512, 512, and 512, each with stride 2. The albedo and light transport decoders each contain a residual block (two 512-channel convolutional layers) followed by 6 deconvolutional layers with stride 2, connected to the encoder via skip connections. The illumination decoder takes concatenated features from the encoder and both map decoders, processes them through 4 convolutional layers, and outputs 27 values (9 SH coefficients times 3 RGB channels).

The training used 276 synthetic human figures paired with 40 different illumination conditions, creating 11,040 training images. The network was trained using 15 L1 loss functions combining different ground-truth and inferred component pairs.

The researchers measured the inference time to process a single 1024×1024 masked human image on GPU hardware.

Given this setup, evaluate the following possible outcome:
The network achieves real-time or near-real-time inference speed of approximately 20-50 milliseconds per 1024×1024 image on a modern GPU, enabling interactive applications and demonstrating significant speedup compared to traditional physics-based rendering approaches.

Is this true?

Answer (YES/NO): NO